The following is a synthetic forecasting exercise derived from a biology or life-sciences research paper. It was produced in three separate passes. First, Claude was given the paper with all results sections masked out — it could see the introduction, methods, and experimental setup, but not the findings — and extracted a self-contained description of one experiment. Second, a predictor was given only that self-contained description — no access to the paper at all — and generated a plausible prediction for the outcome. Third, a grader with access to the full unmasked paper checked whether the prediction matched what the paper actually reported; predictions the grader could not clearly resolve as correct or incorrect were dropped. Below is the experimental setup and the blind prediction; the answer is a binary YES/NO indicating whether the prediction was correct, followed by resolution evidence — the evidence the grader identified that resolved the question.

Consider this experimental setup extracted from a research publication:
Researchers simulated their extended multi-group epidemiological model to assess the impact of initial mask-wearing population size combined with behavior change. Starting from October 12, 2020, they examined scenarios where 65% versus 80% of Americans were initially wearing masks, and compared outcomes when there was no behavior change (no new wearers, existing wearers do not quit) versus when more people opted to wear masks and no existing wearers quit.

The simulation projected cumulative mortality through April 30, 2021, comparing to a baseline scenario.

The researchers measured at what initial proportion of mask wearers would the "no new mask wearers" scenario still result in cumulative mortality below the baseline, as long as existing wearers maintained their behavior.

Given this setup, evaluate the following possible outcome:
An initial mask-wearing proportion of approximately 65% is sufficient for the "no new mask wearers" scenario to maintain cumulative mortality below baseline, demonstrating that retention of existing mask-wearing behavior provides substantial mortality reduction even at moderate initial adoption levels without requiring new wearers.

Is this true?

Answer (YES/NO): NO